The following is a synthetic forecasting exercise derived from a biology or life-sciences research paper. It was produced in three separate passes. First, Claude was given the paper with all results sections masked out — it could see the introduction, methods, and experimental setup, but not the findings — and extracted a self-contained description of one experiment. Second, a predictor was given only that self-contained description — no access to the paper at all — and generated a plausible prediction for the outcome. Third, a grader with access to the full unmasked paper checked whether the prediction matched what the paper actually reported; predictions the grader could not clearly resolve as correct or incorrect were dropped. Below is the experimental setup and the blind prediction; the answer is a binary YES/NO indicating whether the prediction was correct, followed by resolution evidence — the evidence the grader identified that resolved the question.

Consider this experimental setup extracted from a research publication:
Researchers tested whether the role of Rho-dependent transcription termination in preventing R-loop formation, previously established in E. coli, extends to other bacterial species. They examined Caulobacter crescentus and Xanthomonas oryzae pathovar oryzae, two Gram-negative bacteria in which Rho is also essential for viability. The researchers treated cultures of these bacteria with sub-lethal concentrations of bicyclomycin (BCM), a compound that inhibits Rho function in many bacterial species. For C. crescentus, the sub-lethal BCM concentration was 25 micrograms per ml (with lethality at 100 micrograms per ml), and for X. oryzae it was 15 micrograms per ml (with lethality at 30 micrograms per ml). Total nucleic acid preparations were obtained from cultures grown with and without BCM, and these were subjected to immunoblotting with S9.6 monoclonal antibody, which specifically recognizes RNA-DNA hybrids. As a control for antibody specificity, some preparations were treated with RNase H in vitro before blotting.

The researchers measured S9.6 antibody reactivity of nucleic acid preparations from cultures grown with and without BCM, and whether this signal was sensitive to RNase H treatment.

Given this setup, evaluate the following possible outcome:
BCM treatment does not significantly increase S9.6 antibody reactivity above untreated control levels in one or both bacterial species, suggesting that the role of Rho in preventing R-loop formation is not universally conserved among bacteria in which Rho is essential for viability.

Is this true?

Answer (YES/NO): NO